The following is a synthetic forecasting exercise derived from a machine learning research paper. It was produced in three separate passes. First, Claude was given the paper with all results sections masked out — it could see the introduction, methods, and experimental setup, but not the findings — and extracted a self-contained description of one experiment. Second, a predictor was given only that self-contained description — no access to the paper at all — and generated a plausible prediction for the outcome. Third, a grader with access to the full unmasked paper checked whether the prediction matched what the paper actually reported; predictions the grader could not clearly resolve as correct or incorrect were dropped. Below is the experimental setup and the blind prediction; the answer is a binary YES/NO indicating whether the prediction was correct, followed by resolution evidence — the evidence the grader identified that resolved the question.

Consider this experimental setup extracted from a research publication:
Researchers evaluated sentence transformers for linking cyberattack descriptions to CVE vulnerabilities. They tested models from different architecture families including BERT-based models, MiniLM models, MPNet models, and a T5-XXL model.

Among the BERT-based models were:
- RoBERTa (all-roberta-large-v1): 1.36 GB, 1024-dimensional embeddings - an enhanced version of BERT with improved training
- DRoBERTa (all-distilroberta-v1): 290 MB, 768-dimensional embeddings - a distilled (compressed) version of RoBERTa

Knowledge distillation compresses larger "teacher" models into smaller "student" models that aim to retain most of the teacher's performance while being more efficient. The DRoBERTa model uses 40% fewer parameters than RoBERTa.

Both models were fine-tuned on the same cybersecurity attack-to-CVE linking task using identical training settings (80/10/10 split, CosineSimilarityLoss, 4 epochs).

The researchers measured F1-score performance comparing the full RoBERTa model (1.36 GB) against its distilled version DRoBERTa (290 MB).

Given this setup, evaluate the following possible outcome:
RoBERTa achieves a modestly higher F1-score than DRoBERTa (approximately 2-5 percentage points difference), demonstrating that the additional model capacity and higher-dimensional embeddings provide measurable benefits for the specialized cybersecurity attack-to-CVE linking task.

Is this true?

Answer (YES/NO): NO